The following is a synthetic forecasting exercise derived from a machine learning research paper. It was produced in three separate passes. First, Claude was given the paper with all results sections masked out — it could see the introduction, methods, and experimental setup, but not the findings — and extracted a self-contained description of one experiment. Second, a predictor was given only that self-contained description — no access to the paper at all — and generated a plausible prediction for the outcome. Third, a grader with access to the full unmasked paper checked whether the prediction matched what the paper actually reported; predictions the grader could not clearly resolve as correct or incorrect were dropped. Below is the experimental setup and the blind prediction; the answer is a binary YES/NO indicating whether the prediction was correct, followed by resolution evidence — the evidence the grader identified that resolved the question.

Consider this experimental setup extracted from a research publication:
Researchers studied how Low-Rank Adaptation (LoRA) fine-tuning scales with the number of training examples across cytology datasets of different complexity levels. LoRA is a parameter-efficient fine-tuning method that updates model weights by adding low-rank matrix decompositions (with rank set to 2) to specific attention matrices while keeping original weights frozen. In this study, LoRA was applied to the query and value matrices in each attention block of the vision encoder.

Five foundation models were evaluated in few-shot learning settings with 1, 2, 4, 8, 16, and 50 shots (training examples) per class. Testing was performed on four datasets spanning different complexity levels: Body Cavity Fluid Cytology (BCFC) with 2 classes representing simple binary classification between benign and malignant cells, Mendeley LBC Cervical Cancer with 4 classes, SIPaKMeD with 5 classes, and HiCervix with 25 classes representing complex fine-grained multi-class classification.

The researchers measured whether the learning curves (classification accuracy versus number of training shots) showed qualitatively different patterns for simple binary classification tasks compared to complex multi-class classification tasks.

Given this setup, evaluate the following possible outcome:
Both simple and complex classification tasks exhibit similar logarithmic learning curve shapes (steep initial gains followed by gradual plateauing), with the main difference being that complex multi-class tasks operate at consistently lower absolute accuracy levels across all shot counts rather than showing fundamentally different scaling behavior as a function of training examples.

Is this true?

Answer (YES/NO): NO